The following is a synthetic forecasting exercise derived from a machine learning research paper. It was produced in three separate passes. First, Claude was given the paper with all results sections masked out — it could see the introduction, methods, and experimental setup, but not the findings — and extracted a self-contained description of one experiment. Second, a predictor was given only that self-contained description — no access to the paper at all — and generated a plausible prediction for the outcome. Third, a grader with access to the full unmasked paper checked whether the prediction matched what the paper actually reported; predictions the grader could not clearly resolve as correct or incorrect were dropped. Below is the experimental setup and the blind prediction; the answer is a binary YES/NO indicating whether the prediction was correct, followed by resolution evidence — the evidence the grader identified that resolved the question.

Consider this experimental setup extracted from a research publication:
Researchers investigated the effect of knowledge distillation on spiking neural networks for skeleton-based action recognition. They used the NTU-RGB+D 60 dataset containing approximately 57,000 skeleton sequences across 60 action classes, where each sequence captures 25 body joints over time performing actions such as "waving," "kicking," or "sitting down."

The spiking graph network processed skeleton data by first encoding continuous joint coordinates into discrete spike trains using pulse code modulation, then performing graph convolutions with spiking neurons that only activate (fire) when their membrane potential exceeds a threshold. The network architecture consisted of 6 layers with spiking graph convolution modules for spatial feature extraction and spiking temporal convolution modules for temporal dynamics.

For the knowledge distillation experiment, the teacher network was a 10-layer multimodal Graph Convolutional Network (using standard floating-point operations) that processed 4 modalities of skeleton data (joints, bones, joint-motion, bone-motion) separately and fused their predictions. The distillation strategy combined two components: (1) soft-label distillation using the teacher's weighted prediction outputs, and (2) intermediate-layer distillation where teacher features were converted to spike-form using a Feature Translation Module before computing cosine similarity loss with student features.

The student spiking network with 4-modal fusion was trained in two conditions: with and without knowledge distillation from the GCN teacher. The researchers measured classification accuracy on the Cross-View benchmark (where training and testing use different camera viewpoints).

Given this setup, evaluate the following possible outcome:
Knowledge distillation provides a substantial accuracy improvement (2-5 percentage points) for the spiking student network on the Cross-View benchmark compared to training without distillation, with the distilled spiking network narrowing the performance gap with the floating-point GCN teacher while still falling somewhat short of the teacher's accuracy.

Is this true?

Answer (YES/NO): NO